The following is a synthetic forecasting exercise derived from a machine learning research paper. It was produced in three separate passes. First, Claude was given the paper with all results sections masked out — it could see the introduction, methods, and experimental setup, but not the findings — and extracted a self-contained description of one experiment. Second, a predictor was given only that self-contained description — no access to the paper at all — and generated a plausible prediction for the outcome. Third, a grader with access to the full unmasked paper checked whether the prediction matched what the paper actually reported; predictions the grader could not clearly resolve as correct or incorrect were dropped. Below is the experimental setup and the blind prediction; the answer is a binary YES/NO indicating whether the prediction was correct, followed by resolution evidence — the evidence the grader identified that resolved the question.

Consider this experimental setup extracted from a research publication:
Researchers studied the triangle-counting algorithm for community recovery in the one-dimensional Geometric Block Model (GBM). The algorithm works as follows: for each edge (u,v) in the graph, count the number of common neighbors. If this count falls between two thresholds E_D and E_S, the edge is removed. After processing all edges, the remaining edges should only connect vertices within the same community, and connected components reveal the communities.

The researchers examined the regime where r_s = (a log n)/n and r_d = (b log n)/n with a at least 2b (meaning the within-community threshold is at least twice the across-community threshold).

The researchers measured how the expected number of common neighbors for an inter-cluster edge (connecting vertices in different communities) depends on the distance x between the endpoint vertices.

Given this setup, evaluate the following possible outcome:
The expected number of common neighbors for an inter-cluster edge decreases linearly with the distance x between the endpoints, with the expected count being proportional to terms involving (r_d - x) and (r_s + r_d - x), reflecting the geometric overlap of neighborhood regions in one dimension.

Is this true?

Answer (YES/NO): NO